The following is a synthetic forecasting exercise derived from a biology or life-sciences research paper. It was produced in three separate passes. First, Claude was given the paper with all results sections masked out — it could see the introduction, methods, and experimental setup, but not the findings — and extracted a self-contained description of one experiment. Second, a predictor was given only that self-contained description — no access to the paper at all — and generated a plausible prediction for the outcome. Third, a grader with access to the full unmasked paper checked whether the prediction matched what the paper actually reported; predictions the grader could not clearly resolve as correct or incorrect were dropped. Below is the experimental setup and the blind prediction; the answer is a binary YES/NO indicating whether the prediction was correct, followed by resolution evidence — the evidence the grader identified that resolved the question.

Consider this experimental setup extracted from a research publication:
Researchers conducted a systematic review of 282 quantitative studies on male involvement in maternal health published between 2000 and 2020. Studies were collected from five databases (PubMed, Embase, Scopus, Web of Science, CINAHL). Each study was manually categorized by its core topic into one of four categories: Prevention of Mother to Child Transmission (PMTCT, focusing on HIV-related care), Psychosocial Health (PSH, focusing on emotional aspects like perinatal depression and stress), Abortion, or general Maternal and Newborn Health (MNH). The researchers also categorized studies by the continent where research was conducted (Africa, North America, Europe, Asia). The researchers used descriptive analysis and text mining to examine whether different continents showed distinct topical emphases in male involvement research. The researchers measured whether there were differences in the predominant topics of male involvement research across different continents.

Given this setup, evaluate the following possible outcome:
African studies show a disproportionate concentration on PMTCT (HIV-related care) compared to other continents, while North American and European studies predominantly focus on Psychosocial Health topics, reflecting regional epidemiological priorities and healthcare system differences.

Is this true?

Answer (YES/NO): YES